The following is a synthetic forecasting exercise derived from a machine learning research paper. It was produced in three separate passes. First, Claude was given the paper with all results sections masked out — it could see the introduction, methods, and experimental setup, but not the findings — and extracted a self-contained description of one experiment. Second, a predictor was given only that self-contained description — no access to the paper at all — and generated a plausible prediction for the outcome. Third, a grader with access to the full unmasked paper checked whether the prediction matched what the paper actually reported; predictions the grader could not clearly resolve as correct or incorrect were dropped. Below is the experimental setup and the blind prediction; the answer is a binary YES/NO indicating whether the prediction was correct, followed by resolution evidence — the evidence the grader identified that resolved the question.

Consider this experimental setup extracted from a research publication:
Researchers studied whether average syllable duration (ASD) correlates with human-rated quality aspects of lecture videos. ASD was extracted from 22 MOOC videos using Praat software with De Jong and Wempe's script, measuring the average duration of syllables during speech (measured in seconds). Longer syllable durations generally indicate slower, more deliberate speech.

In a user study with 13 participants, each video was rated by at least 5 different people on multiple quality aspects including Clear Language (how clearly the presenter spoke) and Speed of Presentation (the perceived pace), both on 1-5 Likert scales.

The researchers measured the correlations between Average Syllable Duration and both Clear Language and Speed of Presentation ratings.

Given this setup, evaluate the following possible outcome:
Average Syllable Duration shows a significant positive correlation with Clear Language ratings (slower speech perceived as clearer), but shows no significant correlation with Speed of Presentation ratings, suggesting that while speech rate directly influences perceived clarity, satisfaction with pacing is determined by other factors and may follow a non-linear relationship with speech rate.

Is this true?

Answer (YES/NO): NO